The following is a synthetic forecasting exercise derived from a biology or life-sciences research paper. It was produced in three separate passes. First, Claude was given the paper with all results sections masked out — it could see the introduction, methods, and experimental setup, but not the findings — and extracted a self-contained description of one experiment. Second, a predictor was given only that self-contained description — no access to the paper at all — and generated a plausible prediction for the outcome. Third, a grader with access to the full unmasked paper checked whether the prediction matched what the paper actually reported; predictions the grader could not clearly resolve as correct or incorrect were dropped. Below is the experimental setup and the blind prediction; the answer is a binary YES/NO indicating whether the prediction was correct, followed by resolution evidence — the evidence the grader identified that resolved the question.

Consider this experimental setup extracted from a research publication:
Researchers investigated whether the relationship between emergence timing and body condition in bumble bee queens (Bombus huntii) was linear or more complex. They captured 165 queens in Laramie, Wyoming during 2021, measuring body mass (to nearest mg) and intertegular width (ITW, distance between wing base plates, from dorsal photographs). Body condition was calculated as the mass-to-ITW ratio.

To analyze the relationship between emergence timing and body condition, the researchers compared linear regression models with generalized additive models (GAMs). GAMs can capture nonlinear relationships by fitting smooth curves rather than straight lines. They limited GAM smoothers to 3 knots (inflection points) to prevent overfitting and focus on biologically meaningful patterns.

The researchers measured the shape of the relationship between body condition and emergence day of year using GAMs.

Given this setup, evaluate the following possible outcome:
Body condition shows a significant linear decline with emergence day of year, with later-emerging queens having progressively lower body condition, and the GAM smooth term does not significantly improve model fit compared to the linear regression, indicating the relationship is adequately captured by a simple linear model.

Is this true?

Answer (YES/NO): NO